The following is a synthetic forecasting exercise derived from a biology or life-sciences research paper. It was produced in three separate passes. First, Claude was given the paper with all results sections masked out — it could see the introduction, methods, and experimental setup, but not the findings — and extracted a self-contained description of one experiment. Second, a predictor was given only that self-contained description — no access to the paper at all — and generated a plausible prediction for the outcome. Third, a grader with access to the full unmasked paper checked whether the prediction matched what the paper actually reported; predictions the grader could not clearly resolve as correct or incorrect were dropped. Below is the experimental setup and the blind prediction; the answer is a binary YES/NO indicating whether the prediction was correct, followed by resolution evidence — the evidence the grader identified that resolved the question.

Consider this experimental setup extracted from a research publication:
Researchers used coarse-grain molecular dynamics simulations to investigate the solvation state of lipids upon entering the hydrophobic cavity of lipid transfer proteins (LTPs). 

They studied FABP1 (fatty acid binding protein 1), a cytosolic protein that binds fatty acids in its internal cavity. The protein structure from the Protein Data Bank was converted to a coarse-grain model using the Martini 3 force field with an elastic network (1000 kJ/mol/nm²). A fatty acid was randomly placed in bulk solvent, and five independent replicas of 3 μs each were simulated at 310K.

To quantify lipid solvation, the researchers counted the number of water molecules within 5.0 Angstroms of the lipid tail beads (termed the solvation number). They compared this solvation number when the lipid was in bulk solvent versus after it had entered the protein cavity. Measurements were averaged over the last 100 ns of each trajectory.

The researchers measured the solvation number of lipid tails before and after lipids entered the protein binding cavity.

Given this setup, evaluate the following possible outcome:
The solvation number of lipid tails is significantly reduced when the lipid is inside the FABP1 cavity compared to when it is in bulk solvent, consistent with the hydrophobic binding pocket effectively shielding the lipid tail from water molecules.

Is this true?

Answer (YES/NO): NO